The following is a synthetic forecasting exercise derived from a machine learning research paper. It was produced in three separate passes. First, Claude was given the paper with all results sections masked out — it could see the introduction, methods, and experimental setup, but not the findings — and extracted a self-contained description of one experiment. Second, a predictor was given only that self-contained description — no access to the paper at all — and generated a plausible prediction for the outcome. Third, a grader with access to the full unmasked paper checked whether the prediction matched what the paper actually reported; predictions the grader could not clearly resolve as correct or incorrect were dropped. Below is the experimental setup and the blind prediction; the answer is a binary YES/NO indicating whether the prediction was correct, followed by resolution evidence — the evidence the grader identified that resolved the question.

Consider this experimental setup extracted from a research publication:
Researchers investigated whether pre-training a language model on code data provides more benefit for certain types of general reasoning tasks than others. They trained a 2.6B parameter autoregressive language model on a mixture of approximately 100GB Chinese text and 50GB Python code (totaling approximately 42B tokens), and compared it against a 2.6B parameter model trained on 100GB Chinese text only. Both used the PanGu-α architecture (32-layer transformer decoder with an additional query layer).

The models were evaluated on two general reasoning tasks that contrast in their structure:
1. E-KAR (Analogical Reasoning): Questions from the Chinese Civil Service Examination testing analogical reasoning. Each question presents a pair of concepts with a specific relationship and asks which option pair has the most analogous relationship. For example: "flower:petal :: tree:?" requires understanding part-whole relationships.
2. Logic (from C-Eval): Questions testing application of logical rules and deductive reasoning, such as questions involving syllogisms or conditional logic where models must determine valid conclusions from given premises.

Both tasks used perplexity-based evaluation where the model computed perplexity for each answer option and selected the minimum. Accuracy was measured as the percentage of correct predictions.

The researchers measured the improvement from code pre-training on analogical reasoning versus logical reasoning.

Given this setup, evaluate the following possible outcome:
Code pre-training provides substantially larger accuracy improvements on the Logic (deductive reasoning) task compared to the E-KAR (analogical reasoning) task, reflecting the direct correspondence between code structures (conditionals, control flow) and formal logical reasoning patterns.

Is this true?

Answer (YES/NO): NO